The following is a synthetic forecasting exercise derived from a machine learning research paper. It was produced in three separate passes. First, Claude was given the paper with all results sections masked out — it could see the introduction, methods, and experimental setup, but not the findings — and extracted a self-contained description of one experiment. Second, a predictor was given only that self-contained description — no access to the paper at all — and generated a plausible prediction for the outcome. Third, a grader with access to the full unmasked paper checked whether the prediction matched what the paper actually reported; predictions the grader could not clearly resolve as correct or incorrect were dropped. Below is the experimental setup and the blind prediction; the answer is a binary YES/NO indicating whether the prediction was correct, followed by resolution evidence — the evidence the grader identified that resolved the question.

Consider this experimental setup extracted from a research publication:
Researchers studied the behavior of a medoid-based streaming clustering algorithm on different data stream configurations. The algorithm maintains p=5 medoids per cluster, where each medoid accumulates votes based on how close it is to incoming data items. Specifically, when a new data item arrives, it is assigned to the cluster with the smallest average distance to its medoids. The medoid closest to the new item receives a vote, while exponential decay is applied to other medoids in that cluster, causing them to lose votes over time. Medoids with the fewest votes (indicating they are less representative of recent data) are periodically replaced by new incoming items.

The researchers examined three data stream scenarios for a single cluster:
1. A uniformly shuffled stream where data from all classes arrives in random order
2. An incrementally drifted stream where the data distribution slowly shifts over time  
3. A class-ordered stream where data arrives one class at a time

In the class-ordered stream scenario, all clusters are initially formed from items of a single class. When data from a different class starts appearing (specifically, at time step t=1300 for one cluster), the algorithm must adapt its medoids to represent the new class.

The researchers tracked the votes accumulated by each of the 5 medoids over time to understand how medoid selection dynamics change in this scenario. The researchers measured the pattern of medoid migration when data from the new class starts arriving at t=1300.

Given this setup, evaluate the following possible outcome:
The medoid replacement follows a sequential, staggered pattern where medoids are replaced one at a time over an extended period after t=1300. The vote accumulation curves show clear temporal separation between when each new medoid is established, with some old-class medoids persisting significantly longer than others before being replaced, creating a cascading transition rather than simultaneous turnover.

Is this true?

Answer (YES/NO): YES